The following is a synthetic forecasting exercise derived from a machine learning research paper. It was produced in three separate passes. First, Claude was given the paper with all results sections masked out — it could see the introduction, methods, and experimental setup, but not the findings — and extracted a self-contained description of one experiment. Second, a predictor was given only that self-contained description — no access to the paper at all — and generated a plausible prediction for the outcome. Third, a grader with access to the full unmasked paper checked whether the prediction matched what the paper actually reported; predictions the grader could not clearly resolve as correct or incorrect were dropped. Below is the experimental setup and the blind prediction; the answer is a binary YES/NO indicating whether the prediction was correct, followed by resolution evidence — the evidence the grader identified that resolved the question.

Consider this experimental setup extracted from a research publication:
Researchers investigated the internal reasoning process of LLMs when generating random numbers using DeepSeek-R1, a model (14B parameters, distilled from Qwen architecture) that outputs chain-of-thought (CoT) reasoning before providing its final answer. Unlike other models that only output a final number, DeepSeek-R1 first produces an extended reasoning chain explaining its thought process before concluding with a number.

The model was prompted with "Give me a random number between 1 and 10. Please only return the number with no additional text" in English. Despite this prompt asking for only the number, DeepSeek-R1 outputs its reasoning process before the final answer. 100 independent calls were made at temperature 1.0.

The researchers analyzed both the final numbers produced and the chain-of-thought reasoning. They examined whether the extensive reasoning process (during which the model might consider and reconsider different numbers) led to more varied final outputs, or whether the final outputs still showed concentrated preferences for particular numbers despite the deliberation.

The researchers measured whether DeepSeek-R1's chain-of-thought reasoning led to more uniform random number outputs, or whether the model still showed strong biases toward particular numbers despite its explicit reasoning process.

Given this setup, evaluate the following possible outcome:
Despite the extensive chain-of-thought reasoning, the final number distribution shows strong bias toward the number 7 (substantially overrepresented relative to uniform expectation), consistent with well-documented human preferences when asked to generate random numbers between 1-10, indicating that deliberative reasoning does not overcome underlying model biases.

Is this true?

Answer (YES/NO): YES